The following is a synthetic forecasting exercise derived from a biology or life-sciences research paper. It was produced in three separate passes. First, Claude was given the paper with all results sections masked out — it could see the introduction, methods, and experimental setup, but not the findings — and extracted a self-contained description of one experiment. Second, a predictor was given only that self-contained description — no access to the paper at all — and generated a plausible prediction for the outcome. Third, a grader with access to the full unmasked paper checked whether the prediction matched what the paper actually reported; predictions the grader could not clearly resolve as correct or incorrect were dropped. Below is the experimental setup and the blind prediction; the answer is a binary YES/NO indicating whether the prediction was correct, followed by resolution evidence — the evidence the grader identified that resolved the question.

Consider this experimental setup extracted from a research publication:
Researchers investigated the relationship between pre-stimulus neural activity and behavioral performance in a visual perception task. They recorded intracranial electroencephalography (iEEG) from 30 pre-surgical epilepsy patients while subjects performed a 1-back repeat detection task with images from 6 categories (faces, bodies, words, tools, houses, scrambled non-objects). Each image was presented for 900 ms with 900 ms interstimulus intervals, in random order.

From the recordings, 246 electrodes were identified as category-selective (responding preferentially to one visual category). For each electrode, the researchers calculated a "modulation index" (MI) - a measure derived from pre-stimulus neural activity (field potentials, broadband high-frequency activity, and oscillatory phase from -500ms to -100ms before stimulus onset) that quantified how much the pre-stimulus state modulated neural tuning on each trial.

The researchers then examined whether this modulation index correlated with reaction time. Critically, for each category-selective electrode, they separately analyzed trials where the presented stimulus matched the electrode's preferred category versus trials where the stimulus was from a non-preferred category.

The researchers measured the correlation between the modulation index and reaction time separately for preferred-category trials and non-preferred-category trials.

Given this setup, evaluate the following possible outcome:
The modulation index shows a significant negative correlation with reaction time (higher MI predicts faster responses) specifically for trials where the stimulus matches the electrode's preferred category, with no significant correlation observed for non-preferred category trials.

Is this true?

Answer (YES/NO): NO